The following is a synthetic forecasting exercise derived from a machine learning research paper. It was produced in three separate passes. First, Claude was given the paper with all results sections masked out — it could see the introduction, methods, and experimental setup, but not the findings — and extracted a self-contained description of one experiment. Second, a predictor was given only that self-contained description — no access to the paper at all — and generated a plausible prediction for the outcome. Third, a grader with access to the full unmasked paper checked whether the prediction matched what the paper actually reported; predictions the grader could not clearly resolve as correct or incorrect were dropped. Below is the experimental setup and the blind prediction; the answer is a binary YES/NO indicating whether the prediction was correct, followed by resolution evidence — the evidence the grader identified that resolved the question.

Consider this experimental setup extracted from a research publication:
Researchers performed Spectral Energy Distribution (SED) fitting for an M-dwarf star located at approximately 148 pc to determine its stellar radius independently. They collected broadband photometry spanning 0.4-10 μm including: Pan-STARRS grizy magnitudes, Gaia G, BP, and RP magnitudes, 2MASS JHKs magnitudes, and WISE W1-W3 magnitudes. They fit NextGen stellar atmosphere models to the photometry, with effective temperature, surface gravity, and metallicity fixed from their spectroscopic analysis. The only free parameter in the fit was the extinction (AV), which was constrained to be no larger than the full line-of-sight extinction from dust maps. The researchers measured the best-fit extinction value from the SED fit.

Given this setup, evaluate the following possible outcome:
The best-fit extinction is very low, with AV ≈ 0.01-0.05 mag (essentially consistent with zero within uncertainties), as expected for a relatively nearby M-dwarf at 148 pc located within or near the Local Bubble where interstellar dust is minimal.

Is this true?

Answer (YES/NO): NO